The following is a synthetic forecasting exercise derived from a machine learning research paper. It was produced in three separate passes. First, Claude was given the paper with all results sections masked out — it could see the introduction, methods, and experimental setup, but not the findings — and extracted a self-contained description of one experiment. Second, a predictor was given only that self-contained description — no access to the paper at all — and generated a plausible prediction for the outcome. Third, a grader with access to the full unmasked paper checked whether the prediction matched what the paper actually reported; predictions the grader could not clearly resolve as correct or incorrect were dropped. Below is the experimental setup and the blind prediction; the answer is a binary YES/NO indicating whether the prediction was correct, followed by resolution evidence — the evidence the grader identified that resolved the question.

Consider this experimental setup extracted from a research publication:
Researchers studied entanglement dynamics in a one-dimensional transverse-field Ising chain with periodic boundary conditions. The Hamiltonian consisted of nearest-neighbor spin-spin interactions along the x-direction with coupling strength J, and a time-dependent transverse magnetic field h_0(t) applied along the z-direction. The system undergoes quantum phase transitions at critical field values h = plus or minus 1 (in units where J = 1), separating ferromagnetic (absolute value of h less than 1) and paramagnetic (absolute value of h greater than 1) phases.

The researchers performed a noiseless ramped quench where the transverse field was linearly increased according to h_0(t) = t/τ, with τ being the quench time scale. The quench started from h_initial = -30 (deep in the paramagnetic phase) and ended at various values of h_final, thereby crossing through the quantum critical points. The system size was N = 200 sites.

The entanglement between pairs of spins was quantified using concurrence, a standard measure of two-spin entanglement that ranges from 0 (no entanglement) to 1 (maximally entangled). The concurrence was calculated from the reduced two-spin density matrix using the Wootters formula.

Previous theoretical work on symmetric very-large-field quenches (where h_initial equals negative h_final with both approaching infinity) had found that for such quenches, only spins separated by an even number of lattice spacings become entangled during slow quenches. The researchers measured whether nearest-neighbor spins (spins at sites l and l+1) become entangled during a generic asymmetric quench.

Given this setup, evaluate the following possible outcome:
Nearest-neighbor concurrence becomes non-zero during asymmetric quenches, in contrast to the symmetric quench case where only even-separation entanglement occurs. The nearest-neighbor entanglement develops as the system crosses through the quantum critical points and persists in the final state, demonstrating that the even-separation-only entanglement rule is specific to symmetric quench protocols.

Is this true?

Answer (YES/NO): NO